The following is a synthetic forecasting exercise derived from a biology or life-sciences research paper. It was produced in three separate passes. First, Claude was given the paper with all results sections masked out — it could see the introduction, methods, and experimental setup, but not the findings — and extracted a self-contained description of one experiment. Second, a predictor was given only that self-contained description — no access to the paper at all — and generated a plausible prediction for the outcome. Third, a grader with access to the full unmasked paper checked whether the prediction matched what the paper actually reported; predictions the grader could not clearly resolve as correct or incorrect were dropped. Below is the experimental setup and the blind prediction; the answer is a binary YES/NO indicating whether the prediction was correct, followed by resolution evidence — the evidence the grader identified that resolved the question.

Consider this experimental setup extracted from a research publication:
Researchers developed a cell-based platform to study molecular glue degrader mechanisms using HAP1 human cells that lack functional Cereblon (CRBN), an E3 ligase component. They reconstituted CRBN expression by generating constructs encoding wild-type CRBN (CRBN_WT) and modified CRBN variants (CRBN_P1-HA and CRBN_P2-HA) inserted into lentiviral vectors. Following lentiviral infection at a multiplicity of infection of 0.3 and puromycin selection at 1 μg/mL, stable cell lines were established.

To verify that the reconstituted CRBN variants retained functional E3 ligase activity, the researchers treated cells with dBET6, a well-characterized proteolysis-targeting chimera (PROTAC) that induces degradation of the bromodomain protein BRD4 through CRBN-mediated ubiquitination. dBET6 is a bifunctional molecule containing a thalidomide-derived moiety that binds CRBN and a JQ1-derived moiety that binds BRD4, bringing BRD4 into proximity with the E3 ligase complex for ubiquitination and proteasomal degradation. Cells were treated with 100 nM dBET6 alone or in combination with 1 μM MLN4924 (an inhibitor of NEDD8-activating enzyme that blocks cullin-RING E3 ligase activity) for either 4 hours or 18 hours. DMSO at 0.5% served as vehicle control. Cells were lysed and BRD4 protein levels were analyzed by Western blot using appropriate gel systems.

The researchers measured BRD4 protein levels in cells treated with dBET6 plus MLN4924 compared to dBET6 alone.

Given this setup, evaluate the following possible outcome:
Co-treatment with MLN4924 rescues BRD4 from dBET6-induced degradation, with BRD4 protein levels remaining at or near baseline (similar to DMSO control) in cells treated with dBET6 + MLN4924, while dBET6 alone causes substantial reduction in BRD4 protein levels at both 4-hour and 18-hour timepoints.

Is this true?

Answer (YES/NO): YES